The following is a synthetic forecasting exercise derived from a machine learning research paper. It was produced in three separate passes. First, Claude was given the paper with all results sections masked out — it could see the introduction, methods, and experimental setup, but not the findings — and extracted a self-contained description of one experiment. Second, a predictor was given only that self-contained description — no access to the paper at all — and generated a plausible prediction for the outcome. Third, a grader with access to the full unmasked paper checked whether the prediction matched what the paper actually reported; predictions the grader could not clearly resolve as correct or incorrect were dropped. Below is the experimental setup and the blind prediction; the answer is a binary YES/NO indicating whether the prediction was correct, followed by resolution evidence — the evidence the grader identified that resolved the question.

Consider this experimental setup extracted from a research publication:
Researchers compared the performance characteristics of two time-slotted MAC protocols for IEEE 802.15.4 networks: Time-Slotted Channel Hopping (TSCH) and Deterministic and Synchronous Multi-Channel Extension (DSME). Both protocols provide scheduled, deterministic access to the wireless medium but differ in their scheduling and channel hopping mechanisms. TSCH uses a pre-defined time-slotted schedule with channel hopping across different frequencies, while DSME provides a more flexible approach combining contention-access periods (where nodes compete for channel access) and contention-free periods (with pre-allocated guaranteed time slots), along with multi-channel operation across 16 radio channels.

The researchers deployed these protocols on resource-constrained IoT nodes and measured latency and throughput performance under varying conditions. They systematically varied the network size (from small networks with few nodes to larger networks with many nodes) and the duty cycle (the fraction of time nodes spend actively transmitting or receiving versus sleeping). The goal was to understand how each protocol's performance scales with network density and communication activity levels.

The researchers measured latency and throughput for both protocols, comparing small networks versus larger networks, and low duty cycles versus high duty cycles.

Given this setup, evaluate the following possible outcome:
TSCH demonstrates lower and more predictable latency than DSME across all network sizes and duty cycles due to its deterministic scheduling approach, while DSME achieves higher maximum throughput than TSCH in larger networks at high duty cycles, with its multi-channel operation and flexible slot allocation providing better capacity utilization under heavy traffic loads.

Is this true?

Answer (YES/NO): NO